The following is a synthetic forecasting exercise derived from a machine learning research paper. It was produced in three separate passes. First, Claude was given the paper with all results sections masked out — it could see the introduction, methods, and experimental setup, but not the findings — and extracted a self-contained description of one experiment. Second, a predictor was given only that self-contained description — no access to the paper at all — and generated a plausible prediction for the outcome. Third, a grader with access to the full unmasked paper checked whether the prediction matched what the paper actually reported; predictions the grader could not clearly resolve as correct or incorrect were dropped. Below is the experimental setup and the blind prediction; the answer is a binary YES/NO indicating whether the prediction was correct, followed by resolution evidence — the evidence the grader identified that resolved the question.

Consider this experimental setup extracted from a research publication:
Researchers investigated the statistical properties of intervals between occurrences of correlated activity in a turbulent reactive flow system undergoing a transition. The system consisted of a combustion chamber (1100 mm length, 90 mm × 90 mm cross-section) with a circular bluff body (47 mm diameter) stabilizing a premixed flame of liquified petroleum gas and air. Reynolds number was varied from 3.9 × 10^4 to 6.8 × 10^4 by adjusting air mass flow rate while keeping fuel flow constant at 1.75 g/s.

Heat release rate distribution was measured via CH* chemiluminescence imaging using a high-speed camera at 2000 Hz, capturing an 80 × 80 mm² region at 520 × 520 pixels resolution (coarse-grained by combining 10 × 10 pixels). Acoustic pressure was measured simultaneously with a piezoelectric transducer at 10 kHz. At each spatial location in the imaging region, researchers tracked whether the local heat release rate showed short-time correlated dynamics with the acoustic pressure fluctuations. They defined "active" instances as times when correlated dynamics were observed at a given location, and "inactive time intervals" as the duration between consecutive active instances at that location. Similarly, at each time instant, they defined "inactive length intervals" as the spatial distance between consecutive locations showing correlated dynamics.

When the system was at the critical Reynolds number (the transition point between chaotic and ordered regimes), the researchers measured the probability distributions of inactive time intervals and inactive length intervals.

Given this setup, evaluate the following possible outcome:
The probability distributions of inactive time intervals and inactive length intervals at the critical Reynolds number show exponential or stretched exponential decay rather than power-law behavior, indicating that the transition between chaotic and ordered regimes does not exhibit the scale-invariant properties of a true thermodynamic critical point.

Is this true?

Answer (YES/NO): NO